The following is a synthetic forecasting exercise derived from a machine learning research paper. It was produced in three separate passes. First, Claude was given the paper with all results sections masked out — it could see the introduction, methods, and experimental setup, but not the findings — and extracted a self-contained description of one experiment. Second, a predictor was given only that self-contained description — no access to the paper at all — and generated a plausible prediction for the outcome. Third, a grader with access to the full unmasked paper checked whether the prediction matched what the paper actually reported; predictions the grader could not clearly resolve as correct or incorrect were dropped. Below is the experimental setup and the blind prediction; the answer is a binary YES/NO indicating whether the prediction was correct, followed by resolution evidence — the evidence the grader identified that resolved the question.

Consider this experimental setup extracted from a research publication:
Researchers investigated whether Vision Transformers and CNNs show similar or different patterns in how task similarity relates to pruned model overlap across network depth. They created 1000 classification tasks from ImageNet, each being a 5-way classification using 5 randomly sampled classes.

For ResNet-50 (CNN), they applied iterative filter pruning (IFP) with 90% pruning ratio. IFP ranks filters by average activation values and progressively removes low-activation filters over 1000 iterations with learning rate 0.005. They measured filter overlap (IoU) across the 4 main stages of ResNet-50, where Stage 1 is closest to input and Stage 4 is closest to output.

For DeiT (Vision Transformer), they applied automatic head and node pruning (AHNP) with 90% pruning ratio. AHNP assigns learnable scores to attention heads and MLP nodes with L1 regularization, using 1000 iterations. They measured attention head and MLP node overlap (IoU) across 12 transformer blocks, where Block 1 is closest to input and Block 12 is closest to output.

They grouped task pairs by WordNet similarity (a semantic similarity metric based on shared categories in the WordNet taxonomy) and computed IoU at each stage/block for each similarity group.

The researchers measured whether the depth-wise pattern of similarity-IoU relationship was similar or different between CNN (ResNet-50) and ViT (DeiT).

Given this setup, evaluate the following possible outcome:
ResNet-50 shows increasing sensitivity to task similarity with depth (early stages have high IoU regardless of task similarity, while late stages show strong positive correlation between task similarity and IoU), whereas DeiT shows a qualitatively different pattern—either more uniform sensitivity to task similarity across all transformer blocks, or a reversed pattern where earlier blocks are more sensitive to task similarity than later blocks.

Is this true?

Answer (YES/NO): NO